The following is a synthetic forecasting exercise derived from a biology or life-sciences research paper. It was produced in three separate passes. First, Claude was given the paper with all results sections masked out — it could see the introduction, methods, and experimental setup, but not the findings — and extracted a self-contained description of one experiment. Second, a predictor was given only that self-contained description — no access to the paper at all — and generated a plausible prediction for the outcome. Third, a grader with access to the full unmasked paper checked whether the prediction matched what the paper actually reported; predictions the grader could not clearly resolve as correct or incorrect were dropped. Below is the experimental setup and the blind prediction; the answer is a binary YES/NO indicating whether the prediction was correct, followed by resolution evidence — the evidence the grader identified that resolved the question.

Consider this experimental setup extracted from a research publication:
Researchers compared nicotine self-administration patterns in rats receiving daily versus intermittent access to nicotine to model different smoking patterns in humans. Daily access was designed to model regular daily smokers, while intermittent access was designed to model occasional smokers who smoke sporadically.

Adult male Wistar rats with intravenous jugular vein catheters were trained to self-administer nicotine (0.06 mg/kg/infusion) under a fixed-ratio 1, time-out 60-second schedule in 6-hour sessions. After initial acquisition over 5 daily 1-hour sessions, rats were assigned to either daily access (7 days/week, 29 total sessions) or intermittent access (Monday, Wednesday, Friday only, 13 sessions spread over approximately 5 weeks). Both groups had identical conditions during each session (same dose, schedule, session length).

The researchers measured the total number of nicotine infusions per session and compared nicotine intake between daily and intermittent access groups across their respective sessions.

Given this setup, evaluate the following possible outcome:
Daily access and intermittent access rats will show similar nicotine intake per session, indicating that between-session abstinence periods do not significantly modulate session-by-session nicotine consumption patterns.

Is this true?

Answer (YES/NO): NO